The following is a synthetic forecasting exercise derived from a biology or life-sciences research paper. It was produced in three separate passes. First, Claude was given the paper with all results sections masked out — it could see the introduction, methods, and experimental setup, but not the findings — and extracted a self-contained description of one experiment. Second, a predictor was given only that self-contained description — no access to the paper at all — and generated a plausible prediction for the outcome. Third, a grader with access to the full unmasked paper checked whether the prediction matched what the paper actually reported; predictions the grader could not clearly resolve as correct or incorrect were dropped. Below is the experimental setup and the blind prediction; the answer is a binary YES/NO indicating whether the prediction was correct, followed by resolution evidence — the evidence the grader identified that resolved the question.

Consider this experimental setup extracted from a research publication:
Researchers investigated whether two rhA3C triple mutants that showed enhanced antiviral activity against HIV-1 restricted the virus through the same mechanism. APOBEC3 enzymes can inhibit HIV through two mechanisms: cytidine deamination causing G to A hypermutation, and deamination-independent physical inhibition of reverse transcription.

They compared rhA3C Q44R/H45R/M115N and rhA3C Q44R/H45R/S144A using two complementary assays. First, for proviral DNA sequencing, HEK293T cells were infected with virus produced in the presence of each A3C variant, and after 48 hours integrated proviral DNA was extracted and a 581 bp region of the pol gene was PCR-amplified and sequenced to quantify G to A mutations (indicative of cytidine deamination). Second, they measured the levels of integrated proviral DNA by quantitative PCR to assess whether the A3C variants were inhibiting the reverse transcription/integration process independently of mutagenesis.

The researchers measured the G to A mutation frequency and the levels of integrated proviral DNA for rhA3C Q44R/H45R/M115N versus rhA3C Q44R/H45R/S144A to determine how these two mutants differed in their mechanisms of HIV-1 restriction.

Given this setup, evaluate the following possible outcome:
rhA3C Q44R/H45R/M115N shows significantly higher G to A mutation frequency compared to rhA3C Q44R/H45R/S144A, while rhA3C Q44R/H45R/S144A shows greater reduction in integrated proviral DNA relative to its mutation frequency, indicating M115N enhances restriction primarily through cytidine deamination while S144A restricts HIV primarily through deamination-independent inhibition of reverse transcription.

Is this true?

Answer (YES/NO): NO